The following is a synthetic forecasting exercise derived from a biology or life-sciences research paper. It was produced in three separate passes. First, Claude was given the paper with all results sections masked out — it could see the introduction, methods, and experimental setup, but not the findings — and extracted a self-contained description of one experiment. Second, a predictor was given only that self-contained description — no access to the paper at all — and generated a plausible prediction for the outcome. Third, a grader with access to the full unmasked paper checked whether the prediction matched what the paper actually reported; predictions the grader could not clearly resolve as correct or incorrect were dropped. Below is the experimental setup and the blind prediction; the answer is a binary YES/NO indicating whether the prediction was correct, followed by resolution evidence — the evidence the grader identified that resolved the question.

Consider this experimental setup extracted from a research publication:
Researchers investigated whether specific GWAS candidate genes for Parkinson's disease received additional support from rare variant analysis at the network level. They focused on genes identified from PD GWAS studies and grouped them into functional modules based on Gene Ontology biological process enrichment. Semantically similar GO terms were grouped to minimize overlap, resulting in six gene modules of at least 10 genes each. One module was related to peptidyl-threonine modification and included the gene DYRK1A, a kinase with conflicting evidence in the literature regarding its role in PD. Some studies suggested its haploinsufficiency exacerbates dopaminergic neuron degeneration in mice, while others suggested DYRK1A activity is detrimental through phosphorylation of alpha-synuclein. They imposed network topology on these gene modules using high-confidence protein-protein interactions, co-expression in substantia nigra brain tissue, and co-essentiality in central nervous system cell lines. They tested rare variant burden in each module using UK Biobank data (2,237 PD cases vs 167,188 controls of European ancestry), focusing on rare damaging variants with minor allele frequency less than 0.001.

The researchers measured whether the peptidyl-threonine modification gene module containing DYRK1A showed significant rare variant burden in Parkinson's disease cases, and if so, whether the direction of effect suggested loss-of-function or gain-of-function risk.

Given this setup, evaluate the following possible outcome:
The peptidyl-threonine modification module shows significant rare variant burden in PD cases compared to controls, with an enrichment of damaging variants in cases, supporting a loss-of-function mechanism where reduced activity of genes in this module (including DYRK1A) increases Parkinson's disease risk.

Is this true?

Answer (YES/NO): YES